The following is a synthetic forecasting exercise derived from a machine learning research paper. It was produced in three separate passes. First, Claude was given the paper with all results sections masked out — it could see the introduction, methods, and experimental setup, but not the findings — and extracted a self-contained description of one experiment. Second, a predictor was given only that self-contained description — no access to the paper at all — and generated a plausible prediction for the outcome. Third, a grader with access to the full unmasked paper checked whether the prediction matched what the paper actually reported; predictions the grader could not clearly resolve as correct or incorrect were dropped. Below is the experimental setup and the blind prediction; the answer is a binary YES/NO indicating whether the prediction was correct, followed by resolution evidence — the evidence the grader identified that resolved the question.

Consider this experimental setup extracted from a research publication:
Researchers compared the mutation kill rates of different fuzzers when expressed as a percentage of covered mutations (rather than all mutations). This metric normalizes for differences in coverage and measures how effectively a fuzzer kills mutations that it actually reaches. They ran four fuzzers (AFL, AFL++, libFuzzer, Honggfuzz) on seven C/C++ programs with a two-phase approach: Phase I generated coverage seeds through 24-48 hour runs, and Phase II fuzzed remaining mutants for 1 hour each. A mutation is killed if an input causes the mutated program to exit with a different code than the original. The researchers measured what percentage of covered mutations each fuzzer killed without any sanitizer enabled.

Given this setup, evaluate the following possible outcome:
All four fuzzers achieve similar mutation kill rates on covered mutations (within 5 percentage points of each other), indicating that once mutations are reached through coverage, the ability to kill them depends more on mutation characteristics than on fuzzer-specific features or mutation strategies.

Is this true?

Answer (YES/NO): NO